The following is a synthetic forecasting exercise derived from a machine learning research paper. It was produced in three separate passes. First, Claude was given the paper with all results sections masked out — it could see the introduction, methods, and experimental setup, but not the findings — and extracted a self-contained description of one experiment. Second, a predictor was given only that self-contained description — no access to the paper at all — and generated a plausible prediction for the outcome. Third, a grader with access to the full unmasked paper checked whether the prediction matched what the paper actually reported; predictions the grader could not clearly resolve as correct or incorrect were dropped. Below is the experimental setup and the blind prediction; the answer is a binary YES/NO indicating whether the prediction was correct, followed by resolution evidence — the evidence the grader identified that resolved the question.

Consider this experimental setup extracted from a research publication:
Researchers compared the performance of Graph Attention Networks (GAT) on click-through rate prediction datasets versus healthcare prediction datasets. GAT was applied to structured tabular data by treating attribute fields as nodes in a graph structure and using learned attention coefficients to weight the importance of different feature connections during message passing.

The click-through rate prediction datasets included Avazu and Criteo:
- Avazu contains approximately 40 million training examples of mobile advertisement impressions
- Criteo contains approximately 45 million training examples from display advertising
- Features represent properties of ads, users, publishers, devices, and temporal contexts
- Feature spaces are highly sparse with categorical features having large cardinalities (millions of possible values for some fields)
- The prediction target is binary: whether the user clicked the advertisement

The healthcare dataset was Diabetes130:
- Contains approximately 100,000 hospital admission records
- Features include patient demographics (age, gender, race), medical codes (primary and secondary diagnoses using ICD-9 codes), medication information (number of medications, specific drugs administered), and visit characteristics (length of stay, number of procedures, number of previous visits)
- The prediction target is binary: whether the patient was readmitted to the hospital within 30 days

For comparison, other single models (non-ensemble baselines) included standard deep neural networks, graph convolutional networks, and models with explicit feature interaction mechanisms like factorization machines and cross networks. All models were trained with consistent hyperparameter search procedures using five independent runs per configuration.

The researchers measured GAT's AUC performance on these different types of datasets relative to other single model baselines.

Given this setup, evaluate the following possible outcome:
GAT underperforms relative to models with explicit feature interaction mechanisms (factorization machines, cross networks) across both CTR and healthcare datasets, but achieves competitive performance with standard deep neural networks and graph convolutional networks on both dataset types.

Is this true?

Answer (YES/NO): NO